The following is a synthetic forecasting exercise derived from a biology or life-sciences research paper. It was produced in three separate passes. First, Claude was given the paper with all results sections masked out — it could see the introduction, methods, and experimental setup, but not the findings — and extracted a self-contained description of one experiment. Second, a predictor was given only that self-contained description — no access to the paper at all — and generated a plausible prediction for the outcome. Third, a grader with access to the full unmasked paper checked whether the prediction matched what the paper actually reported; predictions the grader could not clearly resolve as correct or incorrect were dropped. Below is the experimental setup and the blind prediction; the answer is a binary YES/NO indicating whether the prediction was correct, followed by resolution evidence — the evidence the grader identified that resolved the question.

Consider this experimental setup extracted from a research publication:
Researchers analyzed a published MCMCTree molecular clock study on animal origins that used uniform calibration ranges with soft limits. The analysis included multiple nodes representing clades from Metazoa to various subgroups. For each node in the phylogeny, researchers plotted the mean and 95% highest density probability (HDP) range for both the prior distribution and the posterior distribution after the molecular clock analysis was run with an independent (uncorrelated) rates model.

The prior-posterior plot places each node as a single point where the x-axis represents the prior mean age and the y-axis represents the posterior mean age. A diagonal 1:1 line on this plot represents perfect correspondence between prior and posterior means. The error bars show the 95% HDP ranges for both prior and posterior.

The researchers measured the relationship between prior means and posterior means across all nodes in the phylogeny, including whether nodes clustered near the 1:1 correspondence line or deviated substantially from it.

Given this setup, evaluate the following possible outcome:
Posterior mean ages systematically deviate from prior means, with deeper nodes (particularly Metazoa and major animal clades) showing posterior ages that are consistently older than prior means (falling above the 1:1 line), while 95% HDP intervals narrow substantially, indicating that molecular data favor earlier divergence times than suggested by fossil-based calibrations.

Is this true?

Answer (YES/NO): NO